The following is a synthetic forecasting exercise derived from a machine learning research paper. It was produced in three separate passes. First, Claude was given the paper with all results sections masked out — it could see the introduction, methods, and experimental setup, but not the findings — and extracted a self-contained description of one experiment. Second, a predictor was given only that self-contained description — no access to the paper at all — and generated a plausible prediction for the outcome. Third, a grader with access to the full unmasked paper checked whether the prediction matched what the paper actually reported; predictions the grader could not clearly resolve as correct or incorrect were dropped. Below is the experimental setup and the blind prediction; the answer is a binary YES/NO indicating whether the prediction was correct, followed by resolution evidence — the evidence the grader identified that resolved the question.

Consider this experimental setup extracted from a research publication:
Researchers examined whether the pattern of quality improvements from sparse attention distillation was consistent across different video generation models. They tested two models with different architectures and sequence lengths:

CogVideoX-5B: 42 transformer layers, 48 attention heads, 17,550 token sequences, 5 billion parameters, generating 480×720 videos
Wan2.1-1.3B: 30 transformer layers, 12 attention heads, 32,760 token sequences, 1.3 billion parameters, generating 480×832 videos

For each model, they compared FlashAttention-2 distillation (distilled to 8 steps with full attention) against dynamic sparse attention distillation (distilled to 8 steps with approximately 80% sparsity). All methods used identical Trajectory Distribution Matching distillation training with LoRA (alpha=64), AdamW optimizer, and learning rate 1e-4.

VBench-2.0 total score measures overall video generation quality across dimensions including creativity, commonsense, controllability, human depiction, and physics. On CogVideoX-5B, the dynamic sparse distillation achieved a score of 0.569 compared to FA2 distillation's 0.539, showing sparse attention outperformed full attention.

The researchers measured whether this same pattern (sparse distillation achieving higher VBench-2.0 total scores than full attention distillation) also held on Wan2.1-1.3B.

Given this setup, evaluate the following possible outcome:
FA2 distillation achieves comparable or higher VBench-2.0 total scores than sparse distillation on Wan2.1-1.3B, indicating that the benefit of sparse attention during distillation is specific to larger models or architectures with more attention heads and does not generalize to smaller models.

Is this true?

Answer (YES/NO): YES